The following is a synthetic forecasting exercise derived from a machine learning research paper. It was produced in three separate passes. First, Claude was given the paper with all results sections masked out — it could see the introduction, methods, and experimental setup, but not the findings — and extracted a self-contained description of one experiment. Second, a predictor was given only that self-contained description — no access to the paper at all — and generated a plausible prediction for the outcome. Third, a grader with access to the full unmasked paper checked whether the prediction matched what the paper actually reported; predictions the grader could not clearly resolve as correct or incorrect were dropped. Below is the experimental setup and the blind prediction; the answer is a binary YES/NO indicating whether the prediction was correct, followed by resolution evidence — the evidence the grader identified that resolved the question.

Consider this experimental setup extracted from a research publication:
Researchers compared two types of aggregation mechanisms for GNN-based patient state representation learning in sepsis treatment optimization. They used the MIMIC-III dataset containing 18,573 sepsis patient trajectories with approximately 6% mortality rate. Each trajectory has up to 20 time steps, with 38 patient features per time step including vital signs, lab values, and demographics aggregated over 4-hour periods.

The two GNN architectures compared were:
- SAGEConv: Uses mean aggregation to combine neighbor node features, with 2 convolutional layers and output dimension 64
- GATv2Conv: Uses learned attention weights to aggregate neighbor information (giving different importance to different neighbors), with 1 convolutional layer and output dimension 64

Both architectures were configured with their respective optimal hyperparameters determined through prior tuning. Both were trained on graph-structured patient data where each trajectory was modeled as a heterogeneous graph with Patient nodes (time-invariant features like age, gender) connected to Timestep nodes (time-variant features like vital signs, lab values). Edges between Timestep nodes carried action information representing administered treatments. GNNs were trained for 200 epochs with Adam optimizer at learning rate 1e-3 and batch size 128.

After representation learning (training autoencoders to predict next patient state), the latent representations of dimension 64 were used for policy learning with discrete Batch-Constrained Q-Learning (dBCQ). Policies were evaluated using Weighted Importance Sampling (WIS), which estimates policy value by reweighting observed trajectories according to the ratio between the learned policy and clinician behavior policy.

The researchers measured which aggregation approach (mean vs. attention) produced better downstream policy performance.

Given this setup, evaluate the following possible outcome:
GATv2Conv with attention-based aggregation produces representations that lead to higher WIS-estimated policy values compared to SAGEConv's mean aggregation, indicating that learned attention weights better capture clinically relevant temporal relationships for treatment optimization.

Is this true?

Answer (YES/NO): NO